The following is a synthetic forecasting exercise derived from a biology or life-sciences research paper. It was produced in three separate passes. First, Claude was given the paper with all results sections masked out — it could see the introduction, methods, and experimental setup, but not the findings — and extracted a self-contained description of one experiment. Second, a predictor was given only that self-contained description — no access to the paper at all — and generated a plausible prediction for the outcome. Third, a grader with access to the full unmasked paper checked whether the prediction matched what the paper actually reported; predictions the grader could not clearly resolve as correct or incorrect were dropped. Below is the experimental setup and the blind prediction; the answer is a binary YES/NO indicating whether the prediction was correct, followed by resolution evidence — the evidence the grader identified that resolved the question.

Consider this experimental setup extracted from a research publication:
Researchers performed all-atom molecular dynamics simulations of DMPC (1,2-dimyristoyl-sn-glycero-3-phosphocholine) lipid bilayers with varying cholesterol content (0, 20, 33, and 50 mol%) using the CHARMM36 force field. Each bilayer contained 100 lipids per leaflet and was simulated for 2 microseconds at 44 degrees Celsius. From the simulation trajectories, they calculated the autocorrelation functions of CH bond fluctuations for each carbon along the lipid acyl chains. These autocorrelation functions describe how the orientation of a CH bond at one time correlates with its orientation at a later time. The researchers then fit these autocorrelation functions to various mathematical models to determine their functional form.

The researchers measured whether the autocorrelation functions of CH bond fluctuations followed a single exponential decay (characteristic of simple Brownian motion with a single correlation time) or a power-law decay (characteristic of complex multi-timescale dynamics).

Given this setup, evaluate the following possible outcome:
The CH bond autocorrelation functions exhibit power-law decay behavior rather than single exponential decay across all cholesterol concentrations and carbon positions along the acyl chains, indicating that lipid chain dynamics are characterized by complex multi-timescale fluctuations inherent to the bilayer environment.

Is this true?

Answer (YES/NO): YES